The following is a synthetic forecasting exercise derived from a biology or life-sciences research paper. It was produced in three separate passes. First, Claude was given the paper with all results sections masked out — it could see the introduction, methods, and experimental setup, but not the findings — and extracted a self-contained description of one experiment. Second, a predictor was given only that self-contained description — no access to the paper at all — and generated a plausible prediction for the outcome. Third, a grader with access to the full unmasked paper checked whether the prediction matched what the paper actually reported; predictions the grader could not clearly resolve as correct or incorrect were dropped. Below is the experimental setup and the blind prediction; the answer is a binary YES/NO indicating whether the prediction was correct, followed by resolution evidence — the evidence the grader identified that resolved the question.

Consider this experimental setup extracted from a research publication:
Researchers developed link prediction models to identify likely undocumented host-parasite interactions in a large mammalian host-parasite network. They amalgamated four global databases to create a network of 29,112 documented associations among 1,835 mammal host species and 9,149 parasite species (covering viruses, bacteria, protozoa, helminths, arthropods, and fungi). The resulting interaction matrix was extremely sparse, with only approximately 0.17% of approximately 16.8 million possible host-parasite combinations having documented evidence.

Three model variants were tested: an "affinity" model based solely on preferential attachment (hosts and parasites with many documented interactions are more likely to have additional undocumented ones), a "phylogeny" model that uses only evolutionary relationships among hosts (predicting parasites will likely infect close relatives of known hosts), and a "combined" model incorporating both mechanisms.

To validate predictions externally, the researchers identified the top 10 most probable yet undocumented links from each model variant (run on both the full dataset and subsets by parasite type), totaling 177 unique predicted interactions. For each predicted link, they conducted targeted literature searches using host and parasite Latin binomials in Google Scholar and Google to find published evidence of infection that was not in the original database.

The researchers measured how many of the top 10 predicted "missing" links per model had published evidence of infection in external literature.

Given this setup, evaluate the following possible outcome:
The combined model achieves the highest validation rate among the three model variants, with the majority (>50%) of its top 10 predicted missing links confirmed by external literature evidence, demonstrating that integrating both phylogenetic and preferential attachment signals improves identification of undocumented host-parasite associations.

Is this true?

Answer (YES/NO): YES